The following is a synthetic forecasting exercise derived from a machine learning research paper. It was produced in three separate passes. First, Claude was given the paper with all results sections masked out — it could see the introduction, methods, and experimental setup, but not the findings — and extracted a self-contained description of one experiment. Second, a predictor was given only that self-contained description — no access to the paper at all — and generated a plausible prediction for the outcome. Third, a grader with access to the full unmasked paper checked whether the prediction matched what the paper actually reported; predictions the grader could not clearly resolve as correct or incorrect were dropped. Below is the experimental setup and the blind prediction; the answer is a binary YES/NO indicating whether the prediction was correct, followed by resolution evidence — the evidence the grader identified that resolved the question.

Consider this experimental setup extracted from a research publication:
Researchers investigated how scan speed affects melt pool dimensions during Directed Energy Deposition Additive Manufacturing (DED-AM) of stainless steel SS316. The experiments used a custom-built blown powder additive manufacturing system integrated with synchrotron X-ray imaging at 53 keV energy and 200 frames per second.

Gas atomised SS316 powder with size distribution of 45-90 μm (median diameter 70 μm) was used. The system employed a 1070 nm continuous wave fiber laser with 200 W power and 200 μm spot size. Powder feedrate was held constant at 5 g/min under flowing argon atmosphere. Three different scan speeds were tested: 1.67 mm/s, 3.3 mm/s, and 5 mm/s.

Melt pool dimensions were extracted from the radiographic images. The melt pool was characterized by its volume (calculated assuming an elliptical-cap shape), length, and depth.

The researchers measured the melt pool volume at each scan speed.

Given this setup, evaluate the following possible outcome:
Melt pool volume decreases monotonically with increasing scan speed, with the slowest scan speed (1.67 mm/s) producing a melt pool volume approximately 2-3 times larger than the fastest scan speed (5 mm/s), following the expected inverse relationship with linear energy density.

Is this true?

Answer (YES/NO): NO